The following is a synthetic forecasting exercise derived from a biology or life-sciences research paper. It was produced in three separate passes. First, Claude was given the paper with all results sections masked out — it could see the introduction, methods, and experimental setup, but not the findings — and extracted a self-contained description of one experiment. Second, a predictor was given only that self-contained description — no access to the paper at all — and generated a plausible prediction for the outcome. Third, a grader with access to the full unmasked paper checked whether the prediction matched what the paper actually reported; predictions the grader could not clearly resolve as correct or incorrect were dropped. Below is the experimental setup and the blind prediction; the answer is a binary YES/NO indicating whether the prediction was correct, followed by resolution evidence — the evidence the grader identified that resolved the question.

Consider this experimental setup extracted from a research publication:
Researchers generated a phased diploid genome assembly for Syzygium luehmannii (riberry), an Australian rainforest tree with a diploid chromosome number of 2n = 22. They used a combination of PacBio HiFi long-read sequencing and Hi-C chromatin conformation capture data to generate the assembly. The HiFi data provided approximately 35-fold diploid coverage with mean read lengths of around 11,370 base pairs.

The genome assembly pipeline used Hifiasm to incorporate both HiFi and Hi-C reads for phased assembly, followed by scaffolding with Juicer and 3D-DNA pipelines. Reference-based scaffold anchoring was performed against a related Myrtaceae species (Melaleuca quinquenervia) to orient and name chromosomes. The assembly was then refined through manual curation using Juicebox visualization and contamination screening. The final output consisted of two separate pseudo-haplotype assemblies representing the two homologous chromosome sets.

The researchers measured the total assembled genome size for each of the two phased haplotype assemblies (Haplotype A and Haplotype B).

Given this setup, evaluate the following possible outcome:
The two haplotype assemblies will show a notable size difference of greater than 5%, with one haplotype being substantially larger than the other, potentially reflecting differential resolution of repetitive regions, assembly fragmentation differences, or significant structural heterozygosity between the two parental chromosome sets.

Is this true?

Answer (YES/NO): NO